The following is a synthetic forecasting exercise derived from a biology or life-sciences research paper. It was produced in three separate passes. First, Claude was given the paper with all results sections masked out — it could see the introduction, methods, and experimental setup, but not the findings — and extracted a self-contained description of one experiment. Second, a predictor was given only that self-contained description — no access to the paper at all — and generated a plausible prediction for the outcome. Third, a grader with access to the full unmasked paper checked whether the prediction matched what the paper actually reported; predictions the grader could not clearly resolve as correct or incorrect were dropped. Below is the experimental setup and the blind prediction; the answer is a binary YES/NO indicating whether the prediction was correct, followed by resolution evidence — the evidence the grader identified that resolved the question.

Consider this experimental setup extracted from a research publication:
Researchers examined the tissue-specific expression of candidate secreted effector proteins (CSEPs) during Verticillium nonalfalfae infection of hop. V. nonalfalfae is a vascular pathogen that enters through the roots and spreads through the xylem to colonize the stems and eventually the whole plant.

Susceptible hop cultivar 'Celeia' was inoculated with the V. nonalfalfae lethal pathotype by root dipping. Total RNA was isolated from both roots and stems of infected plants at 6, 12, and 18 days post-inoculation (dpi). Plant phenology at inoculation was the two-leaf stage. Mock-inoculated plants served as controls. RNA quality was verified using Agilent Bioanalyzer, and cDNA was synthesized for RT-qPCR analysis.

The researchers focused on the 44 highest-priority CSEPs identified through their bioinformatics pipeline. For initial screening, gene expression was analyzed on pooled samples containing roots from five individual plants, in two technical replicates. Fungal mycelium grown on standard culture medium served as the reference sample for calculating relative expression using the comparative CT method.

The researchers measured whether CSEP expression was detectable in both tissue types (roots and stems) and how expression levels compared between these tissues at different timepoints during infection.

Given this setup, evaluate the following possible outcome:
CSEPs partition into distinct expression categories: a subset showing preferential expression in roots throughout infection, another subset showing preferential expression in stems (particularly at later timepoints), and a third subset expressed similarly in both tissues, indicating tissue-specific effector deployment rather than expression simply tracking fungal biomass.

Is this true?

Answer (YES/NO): NO